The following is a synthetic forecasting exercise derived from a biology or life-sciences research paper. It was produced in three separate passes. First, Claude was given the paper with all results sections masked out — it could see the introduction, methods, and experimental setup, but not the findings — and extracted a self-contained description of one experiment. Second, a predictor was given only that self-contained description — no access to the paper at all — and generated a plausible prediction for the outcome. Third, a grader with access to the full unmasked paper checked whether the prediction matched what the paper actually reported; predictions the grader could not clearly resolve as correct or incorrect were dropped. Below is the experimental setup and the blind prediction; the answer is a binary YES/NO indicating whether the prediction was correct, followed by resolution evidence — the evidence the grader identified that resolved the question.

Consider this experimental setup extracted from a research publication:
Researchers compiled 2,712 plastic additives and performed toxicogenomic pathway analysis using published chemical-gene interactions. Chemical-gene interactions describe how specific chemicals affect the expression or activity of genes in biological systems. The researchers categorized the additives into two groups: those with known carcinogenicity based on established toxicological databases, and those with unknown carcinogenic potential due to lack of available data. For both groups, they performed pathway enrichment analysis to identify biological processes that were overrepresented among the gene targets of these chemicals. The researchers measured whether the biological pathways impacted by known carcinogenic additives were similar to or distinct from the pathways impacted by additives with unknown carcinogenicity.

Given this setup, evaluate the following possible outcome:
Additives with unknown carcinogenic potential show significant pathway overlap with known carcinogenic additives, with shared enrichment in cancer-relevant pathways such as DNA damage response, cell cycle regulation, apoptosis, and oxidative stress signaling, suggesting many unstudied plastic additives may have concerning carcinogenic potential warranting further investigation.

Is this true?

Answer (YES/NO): YES